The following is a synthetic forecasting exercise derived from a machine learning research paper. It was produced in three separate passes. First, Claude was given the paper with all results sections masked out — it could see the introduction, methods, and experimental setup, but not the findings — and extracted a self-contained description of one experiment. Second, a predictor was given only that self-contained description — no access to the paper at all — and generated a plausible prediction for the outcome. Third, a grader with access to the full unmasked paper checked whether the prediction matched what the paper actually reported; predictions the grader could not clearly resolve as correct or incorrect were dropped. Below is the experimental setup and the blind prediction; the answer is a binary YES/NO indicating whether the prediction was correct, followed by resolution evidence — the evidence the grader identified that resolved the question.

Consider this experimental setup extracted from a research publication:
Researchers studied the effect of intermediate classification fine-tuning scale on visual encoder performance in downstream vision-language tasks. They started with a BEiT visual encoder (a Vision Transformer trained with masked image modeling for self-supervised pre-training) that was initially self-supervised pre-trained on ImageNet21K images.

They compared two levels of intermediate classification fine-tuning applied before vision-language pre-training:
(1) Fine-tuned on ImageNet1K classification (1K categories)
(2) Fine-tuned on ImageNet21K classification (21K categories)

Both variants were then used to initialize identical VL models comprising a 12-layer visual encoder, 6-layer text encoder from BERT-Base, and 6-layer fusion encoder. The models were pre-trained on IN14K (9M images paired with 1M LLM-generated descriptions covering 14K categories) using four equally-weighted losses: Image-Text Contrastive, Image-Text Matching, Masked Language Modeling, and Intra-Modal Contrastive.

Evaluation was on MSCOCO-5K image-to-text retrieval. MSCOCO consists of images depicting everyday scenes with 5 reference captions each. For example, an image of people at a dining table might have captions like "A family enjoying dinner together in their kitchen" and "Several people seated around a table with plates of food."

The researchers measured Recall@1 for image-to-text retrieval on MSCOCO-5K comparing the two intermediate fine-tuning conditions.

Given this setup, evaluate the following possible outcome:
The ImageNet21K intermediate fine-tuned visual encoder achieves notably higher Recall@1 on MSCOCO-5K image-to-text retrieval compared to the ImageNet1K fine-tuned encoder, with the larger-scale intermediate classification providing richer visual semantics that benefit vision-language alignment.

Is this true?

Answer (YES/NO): YES